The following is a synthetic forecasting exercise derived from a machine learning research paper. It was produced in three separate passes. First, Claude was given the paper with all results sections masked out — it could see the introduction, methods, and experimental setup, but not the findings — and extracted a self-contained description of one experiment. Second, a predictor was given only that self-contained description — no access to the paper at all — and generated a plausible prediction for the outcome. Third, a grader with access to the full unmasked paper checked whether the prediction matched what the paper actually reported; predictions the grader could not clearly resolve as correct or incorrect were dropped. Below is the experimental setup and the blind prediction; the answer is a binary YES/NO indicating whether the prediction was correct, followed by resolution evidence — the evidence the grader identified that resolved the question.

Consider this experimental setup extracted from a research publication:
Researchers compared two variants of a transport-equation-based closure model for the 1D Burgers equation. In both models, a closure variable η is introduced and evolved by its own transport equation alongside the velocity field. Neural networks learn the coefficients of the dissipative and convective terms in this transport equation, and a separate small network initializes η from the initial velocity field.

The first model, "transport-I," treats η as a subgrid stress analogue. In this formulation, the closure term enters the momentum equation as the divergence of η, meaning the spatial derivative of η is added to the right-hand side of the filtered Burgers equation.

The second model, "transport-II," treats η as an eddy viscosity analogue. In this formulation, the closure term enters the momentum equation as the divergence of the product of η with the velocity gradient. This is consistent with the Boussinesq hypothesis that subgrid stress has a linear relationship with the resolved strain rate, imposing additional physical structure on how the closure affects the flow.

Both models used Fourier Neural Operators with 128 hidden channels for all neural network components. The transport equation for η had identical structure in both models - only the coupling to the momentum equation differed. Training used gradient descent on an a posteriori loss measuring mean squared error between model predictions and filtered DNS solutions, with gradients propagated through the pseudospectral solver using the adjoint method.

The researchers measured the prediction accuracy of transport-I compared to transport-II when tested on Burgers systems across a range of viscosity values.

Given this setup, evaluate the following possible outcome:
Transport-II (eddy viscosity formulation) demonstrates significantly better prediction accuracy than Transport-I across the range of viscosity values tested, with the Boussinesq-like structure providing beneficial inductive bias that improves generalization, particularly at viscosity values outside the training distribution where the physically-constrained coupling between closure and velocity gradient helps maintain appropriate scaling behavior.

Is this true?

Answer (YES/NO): YES